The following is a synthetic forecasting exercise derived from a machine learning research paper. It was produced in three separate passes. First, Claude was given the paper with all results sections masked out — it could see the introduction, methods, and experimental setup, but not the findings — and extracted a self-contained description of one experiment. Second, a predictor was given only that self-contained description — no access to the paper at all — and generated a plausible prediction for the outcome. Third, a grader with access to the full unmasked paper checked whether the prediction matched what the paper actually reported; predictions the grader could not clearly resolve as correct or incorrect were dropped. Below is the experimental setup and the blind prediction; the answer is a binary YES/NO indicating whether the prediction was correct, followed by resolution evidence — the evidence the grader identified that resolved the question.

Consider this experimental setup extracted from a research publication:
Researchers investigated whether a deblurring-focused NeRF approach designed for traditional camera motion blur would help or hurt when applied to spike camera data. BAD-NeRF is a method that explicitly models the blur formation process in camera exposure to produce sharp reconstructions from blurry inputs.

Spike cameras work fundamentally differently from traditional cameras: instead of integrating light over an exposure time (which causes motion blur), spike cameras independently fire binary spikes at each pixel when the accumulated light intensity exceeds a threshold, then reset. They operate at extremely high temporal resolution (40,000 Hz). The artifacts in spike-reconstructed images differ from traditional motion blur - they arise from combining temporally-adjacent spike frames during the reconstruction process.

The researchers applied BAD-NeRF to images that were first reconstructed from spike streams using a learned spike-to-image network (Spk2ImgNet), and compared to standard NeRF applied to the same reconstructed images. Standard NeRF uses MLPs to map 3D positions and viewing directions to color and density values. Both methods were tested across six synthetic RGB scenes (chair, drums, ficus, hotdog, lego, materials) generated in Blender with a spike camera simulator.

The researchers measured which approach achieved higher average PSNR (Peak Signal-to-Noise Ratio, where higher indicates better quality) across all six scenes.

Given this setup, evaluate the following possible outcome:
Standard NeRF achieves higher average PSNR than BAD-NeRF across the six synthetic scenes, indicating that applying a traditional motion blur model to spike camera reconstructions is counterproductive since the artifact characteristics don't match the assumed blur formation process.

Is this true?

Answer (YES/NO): YES